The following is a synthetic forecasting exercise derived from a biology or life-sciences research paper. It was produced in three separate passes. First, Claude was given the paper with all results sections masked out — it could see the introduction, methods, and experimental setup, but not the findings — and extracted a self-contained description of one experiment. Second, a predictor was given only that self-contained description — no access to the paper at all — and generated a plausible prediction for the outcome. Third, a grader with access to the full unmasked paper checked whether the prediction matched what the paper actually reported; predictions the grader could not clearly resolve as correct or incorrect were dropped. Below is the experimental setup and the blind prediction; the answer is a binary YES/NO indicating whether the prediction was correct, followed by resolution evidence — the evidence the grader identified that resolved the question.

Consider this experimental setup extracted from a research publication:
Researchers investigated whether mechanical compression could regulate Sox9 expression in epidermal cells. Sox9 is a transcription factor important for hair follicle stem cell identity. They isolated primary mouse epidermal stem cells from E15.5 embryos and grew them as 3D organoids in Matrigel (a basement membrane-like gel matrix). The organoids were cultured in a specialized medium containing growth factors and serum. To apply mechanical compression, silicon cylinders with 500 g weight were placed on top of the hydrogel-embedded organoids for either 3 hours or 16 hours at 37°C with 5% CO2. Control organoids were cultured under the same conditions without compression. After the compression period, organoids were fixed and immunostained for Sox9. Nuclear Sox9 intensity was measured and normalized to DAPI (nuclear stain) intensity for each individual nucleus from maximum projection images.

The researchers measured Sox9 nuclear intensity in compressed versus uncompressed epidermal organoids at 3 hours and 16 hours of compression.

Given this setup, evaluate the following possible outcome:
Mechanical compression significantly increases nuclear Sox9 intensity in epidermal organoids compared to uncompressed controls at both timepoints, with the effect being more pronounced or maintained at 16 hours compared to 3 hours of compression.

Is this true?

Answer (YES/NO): YES